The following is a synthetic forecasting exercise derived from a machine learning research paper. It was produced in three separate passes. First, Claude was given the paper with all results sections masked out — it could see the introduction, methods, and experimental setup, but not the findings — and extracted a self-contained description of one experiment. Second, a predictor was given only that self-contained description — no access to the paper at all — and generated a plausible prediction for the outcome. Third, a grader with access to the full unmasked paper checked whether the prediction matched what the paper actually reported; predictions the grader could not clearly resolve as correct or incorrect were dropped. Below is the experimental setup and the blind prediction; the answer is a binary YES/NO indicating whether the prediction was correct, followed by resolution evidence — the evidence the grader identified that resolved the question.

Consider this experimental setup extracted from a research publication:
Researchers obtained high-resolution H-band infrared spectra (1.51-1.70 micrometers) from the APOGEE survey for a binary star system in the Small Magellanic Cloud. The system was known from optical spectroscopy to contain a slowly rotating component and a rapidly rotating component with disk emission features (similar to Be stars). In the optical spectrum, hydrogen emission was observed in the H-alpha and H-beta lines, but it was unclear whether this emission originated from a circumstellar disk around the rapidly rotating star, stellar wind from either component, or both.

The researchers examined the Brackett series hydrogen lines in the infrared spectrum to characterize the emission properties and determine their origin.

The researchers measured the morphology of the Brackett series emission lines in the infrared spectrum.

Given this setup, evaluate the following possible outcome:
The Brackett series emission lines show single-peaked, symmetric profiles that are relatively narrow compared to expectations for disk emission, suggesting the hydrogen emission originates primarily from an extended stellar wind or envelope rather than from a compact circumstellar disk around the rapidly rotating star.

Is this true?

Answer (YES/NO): NO